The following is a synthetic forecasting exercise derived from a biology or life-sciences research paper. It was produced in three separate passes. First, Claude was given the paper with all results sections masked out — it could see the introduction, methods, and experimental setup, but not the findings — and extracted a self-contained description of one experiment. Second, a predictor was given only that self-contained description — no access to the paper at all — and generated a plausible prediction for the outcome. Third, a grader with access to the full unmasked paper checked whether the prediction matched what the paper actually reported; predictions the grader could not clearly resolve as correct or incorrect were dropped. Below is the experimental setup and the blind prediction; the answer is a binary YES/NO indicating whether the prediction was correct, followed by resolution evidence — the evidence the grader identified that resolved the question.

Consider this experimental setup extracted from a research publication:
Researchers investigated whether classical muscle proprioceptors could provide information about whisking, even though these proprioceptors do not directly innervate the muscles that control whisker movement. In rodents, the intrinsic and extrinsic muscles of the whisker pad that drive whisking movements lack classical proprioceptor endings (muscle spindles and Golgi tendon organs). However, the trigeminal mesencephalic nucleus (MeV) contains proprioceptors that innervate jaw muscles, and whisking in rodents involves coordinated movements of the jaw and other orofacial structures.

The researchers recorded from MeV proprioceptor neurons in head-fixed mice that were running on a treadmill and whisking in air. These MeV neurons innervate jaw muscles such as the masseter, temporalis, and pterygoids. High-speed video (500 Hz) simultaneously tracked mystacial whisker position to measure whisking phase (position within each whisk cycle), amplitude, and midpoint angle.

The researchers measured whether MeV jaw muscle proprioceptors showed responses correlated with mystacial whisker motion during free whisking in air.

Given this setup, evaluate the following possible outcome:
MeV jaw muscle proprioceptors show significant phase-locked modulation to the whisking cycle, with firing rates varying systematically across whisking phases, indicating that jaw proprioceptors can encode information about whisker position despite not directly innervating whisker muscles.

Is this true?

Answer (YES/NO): NO